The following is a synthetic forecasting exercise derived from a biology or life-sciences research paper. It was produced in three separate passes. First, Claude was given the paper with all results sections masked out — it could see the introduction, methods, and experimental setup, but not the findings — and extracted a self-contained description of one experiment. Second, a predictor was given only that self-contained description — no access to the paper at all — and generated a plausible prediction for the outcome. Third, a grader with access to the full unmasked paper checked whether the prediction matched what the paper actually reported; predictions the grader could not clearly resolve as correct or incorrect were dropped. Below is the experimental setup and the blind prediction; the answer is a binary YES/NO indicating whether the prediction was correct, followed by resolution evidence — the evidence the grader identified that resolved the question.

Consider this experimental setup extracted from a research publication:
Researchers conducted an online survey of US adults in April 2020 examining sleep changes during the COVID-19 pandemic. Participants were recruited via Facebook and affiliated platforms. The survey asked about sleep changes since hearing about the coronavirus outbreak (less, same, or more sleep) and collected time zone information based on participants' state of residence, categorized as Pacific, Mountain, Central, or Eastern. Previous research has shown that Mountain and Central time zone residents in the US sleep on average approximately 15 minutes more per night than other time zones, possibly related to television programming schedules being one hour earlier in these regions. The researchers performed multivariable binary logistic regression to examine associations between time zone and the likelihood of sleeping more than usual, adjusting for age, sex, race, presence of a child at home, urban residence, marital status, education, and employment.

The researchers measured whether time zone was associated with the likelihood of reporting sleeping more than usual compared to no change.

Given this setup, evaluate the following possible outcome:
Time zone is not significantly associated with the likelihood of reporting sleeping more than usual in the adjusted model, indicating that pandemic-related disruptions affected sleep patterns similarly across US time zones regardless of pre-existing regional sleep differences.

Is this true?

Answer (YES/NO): NO